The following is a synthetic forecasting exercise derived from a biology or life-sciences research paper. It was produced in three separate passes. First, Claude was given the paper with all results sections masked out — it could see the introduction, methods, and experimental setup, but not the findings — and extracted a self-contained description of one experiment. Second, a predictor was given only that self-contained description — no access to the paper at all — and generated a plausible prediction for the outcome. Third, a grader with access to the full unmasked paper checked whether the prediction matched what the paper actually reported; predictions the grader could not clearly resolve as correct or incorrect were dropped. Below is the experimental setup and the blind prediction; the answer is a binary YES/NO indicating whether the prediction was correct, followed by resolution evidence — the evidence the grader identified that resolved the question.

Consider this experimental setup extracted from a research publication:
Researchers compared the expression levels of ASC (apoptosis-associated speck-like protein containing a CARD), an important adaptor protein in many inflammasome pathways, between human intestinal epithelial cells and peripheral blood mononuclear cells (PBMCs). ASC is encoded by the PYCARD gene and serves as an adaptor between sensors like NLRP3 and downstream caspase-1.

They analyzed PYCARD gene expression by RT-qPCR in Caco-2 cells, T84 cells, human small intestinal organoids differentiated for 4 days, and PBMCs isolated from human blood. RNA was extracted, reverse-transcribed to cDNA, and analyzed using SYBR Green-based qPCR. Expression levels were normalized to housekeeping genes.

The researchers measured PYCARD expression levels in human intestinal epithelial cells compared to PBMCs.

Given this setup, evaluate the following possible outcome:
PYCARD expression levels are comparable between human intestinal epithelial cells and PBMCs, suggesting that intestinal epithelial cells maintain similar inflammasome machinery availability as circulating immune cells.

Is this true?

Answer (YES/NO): NO